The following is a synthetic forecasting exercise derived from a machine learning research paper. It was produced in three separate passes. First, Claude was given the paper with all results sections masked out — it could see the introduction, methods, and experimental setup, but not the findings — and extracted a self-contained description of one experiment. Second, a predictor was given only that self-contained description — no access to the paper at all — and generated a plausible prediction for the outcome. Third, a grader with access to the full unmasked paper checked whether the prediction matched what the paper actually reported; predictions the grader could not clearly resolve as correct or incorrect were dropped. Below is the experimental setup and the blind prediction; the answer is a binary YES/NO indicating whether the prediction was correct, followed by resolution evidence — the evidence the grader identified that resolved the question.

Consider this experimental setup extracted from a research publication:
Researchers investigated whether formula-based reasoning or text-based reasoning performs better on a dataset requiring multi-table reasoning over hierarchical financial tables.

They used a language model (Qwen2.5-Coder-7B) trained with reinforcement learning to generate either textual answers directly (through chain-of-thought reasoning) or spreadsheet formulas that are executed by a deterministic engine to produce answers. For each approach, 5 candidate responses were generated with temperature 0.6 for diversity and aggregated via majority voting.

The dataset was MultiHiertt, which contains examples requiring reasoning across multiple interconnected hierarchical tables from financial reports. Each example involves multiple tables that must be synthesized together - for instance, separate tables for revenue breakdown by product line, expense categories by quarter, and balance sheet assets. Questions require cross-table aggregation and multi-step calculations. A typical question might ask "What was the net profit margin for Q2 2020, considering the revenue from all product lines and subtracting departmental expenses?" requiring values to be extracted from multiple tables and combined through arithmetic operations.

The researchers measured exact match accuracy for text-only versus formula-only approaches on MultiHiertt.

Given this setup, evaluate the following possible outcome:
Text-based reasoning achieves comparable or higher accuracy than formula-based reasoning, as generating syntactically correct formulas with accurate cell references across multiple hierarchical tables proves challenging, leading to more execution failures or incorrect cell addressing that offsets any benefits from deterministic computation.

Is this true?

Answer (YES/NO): NO